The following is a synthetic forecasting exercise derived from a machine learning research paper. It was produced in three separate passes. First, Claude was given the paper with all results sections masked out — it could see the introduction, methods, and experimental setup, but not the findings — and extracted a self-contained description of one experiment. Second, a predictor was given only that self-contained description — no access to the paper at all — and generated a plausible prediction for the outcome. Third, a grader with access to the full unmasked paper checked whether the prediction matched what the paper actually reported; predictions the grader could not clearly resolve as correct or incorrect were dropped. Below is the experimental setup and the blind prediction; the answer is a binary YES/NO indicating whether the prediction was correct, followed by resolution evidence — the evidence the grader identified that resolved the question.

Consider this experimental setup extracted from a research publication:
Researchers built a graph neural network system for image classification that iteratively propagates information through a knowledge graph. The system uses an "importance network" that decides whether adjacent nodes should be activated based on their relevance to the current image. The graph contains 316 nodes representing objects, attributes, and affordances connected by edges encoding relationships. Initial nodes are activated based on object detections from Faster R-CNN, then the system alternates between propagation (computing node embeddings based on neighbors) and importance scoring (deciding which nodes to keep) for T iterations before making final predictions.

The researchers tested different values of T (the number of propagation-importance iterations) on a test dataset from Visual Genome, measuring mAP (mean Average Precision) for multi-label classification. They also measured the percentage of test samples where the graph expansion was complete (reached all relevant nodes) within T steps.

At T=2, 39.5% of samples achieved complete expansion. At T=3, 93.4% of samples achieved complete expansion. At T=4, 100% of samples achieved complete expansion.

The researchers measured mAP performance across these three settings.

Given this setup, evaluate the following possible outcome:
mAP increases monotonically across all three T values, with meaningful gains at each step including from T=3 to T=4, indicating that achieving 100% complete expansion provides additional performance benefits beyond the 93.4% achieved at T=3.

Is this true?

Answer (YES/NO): NO